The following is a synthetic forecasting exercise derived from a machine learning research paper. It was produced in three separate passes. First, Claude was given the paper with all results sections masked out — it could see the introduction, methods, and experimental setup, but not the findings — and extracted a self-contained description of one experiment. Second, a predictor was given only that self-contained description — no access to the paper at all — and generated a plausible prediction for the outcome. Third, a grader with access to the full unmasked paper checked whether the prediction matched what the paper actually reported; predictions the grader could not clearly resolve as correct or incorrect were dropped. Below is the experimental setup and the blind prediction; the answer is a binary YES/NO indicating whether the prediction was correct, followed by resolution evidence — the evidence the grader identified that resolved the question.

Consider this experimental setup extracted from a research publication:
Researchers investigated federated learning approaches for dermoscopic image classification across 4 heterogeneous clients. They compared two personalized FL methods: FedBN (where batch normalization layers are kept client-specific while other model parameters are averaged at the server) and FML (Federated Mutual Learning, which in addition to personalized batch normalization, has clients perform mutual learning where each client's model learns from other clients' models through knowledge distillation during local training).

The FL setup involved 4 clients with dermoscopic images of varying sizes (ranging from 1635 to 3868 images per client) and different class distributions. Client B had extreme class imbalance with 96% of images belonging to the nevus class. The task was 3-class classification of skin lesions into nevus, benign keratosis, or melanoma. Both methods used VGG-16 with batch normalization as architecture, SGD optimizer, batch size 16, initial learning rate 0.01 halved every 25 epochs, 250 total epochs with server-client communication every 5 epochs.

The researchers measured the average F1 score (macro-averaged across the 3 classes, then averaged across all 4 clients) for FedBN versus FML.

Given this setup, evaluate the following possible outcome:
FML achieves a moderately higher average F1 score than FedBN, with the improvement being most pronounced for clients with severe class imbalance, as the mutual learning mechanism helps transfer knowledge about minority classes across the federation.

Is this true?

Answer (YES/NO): NO